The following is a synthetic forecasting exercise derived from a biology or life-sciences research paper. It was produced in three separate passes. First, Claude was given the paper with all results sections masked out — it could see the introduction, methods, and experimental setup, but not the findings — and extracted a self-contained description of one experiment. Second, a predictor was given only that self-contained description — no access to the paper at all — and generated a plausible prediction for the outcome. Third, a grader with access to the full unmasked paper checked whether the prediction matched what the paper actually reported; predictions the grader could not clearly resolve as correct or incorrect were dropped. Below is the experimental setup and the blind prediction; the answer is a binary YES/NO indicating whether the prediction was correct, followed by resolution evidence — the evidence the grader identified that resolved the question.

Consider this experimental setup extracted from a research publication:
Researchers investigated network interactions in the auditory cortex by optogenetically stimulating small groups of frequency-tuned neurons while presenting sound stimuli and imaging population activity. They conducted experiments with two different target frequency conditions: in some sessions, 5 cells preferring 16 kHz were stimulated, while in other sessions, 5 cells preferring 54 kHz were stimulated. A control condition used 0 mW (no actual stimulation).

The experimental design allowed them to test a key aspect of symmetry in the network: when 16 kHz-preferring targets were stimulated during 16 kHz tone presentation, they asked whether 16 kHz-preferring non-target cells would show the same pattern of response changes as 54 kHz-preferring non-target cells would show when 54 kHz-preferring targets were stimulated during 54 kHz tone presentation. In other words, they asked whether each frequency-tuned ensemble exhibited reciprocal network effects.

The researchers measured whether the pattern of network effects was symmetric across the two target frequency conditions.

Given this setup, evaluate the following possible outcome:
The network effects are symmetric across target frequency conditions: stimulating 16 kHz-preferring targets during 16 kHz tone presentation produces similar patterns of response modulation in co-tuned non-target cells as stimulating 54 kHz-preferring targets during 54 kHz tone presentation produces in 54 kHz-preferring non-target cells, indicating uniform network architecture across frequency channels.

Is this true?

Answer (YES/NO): YES